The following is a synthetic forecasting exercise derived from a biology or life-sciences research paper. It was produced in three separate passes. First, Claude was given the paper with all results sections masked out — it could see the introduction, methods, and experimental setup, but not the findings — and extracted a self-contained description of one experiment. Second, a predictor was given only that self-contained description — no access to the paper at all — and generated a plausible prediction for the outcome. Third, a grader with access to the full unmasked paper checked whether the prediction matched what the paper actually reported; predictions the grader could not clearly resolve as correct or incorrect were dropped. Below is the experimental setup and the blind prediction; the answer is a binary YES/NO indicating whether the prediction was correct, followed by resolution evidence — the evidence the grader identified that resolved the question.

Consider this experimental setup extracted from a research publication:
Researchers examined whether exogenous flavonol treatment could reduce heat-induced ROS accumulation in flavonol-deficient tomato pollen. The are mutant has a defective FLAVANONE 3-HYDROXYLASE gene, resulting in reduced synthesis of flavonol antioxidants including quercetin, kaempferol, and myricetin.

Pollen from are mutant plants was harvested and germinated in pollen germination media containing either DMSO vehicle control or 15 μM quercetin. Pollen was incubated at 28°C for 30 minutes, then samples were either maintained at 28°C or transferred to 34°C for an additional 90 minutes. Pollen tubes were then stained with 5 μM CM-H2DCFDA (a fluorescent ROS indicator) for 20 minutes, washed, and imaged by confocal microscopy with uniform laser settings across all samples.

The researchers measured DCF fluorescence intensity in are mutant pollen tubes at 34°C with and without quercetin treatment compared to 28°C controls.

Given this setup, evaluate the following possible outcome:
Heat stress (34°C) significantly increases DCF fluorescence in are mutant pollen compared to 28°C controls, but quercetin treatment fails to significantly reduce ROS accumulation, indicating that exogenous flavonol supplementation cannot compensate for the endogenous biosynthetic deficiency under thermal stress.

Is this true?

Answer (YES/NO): NO